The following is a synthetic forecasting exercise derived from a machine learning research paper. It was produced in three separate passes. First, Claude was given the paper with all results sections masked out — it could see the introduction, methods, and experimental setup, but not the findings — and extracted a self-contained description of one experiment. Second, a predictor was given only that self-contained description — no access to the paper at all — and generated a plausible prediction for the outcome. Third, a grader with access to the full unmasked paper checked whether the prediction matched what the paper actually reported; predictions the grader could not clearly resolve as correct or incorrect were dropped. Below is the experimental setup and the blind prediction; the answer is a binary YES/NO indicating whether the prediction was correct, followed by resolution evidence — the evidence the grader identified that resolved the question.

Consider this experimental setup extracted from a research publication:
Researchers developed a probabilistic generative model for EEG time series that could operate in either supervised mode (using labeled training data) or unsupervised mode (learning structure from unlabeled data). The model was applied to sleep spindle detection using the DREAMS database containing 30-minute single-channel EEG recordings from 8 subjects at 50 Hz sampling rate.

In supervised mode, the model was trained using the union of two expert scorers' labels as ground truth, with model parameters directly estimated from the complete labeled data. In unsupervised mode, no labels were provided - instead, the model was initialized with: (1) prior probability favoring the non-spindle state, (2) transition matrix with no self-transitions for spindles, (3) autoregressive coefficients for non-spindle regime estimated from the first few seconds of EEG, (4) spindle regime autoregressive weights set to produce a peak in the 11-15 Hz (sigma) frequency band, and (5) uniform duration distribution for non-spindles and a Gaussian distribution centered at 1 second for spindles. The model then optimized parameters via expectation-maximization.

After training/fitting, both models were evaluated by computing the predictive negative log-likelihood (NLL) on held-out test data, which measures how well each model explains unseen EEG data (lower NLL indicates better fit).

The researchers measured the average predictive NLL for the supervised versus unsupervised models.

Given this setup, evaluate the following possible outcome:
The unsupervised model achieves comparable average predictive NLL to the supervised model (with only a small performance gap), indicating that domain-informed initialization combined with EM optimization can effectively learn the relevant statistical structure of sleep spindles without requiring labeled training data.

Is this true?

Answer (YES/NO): NO